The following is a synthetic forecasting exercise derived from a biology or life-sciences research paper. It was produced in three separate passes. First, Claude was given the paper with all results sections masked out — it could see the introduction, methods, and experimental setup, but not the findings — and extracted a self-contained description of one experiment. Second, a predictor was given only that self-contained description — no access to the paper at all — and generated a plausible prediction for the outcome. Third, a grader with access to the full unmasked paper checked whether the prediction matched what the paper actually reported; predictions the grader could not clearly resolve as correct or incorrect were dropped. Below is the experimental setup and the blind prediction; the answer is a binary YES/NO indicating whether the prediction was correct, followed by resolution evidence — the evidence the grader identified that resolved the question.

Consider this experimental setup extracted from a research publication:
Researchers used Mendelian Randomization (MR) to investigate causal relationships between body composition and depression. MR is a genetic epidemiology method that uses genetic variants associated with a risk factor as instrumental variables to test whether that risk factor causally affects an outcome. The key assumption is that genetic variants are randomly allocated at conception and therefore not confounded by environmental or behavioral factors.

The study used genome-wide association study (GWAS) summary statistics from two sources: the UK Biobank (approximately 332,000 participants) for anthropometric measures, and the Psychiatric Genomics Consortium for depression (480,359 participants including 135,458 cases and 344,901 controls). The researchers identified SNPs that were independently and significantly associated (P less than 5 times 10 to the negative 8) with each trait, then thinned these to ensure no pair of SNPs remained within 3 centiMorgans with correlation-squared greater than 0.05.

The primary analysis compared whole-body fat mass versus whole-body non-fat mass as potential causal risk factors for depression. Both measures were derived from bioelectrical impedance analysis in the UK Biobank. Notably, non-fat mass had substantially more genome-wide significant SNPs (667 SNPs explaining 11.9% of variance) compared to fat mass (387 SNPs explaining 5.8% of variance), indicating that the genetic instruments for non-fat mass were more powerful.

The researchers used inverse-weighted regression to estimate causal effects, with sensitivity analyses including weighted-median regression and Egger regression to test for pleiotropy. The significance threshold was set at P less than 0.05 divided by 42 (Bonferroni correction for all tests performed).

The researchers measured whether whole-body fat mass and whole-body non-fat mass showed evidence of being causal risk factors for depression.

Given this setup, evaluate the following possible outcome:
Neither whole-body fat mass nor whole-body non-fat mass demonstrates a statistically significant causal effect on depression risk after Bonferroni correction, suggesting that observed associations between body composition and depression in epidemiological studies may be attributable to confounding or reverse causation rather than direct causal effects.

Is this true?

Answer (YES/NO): NO